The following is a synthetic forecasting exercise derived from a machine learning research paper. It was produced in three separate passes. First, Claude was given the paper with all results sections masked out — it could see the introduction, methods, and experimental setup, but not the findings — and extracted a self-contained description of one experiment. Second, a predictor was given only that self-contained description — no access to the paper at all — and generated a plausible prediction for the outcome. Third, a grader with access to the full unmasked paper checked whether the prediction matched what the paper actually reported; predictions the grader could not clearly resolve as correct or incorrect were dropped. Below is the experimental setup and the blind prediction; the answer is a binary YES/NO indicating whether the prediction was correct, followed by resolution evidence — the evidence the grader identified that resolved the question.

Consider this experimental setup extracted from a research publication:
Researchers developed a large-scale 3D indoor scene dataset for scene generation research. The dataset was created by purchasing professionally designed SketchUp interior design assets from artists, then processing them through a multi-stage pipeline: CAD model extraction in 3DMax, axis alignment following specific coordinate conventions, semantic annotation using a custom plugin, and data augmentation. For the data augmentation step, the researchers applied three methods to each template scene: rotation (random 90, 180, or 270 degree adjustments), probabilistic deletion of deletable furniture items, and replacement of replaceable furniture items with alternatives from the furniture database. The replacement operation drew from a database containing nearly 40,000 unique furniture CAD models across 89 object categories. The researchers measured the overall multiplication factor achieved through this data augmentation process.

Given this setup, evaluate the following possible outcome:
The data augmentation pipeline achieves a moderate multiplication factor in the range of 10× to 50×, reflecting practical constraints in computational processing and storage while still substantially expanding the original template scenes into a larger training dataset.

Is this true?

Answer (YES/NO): NO